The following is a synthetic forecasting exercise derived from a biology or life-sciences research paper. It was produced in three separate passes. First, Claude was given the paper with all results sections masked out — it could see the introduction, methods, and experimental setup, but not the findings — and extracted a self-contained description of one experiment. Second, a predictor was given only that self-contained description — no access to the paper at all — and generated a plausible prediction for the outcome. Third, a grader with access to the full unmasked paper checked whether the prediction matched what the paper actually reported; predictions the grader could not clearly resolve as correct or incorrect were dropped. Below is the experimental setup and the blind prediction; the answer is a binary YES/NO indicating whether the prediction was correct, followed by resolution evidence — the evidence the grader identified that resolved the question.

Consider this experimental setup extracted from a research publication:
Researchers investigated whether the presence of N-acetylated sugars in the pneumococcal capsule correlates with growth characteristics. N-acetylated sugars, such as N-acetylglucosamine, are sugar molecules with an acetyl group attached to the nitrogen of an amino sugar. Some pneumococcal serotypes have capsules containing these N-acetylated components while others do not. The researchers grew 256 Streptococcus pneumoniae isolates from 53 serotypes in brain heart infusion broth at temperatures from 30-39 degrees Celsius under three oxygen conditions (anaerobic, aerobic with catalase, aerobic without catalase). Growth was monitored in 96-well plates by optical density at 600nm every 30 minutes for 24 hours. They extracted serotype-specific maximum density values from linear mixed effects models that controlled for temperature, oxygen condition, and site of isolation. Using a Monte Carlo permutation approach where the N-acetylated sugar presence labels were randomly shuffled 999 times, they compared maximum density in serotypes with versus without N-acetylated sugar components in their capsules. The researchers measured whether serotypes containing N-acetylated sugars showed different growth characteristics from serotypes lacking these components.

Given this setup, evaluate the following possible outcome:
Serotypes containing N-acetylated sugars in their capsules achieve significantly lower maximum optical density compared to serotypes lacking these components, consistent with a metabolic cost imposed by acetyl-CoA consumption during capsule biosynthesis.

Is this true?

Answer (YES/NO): NO